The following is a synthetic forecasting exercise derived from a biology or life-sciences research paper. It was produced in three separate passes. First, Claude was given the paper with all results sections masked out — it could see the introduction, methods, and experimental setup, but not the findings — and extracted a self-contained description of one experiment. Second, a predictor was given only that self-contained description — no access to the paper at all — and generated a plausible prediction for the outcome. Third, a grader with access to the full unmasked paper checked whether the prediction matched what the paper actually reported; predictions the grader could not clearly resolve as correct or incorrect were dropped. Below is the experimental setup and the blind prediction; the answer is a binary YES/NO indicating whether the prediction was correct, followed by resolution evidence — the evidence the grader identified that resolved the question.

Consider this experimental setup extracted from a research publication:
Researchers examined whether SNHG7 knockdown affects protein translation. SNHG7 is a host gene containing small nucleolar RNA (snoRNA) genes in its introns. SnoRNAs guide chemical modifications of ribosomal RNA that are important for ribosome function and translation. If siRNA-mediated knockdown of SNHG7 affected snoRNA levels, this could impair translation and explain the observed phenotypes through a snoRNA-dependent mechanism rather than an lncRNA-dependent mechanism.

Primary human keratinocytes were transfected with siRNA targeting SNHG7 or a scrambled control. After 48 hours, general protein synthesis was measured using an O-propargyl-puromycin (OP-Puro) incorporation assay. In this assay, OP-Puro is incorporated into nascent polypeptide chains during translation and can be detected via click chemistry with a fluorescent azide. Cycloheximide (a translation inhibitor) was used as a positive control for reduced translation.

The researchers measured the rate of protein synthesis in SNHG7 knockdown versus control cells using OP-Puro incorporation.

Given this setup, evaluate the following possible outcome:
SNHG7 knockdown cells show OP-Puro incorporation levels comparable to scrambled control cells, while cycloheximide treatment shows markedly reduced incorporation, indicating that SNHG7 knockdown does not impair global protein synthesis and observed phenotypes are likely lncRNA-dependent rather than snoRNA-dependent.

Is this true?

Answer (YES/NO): YES